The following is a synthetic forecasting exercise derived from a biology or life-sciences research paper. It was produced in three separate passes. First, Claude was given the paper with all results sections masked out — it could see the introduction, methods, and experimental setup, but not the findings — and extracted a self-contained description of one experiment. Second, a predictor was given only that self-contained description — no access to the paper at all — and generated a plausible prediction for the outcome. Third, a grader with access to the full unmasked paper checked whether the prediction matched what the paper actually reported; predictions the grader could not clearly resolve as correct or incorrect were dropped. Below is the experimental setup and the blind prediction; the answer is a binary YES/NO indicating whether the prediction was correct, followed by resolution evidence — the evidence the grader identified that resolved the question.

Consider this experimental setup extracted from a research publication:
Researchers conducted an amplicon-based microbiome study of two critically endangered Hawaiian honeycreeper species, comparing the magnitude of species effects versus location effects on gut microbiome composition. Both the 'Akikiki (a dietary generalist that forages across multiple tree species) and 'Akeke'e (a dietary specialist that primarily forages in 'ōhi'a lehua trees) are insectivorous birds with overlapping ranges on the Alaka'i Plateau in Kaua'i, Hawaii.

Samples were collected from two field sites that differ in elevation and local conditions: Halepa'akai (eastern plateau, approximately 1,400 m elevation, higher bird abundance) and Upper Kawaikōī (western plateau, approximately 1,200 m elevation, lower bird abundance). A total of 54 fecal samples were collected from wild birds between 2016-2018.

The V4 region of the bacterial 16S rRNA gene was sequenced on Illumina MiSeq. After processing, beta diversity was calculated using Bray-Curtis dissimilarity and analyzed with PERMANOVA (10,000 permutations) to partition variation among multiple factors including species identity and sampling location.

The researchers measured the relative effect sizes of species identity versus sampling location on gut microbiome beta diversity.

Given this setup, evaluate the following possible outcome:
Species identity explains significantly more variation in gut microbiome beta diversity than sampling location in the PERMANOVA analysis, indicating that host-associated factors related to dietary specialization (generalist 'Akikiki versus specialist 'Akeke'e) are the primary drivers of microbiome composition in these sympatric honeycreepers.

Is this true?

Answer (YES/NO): YES